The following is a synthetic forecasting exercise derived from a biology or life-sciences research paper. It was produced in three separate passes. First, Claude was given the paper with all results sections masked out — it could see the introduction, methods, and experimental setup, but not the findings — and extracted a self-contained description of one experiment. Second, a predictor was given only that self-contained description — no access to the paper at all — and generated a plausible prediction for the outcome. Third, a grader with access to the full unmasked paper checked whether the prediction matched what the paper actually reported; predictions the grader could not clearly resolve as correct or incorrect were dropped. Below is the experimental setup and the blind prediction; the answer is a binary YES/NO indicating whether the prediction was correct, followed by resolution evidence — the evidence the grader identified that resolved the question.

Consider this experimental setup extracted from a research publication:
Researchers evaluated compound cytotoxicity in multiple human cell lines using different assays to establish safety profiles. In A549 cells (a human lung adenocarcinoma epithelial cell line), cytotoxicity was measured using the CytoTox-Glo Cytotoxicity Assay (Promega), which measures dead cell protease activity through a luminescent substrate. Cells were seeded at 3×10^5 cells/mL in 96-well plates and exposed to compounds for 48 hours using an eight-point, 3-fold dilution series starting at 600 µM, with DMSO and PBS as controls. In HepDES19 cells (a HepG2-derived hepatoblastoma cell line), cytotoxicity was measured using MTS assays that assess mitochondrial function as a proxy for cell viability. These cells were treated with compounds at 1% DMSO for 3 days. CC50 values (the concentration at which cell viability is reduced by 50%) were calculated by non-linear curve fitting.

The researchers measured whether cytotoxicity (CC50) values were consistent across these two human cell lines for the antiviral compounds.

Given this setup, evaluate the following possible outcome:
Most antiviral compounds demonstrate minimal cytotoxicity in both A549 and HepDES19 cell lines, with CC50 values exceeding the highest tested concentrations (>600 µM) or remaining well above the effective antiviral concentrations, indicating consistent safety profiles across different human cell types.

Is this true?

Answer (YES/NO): NO